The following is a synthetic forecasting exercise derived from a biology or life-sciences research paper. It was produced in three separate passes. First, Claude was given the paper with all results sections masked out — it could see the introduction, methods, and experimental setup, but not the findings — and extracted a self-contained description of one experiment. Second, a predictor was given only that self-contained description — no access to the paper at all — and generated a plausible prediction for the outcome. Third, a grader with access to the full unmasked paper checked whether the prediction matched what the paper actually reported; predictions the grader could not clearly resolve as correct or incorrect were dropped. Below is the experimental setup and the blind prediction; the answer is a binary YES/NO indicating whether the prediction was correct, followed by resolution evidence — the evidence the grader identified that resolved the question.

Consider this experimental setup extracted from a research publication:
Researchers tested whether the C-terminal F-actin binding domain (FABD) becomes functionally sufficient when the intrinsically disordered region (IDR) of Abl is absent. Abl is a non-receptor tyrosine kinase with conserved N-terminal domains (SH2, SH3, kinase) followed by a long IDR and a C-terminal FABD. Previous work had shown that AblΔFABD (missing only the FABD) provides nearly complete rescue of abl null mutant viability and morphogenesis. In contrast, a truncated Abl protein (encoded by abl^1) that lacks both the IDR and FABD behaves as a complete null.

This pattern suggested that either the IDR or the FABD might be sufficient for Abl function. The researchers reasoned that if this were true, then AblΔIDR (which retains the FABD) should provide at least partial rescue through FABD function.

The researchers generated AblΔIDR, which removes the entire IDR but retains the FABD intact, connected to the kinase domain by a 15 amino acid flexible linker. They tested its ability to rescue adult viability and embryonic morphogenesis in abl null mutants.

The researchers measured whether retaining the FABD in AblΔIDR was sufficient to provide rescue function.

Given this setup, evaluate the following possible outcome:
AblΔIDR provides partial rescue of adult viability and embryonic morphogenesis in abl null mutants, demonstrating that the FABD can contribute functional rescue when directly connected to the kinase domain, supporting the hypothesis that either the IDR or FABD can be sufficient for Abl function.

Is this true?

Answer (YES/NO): NO